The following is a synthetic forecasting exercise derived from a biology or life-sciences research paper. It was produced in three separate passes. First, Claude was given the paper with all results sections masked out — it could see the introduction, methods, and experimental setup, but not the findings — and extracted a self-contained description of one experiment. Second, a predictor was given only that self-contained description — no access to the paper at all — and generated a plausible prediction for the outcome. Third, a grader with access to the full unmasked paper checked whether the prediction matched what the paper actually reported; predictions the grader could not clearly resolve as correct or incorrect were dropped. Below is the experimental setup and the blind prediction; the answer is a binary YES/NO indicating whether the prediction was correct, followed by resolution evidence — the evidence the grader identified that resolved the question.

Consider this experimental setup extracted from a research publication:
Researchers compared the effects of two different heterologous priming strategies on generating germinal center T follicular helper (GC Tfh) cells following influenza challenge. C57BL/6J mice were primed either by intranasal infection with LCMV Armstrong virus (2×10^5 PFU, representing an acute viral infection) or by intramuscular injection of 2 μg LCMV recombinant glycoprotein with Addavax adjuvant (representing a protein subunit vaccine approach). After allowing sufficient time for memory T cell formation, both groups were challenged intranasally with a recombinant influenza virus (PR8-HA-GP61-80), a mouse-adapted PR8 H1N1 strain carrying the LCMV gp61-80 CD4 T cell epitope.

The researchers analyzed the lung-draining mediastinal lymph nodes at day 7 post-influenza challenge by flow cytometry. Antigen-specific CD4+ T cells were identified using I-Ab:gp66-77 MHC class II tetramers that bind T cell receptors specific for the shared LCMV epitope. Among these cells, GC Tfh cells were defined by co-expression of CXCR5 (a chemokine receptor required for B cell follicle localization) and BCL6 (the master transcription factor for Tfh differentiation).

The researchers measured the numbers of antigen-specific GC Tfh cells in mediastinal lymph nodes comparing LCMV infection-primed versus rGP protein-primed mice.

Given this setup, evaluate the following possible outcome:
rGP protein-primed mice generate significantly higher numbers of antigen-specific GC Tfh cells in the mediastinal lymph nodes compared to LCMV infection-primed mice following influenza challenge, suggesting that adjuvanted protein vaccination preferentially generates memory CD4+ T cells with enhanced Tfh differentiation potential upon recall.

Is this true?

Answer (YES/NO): NO